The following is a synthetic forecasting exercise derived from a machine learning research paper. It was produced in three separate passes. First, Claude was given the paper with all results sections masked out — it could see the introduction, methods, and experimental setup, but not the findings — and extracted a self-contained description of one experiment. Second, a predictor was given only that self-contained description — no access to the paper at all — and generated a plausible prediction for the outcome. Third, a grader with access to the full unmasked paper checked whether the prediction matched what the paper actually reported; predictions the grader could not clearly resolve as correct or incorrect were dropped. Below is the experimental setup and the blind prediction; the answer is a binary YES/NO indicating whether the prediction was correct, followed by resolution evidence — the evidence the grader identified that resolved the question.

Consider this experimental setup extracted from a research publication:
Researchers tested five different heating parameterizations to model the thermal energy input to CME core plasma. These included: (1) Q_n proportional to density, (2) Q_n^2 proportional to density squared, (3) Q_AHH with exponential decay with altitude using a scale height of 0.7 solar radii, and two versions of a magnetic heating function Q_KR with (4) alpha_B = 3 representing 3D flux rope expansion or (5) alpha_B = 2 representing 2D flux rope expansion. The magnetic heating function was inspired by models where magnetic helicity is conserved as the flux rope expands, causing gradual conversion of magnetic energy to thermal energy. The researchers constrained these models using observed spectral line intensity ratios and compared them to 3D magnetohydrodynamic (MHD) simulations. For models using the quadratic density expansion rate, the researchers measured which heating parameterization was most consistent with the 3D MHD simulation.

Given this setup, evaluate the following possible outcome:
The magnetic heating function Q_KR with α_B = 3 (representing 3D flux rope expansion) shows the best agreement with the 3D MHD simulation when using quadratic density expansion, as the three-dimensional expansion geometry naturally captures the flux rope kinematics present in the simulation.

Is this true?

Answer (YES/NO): NO